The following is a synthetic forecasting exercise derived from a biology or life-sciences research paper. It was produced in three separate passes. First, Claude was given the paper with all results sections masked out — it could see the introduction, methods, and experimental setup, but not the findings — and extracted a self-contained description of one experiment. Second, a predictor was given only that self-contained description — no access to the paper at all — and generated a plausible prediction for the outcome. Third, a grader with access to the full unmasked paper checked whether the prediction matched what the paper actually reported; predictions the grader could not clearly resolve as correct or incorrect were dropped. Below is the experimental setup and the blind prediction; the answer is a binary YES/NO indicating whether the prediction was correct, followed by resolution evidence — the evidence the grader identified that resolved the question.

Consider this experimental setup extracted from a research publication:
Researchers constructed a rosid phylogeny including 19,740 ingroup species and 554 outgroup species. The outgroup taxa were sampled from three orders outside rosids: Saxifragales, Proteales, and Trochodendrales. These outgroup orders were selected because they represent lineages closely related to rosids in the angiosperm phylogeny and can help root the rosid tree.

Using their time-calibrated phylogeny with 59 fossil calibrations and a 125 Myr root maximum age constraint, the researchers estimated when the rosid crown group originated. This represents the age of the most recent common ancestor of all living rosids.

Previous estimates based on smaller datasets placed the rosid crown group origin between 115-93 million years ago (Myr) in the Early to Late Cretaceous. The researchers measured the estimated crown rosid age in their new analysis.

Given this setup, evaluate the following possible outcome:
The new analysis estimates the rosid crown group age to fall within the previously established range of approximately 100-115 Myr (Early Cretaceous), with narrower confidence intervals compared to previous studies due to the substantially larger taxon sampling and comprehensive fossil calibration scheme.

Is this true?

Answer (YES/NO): NO